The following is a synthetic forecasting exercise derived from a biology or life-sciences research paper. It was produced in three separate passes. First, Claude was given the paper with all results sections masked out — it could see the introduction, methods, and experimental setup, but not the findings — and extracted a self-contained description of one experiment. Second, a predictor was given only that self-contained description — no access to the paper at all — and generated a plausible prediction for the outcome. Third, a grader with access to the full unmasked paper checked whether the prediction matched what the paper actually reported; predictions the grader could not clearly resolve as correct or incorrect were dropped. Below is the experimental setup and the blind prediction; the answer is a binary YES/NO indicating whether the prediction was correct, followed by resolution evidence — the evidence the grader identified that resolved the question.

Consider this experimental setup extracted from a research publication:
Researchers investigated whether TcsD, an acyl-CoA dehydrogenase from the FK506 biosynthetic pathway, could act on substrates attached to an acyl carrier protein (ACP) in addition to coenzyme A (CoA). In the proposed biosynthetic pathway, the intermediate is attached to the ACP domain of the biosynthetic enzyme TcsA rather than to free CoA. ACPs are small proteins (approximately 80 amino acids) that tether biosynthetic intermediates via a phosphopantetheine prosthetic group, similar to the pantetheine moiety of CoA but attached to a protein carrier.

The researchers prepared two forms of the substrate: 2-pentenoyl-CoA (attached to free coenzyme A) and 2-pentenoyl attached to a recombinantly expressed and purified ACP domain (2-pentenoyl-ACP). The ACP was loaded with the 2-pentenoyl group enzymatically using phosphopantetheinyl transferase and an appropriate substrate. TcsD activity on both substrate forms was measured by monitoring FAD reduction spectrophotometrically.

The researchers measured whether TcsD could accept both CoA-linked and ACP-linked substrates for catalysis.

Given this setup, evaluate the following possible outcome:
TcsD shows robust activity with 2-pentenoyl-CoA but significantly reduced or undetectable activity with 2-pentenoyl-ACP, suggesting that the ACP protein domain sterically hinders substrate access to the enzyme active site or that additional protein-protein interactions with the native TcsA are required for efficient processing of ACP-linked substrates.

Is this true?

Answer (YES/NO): NO